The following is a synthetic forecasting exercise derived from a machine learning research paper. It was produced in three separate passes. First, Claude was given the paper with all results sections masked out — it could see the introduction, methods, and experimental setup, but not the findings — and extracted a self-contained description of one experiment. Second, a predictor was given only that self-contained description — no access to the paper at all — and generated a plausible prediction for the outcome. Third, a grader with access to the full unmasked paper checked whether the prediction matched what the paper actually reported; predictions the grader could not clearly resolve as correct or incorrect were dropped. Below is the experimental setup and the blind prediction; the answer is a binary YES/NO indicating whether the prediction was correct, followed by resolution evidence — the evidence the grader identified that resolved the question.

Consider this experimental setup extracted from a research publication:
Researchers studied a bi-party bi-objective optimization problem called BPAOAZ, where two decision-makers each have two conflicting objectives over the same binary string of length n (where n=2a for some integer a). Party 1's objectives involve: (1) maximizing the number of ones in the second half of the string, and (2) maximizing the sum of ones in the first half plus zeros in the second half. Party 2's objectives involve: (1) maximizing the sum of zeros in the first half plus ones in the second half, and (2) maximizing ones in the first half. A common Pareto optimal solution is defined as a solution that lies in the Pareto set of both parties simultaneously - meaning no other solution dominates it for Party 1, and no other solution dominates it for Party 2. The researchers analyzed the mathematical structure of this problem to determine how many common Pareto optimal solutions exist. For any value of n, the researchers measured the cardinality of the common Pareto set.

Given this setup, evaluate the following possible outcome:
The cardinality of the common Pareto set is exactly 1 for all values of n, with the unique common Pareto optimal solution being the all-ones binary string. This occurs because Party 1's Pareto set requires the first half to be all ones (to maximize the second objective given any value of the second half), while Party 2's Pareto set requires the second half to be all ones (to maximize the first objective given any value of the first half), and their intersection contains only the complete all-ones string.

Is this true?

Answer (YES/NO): YES